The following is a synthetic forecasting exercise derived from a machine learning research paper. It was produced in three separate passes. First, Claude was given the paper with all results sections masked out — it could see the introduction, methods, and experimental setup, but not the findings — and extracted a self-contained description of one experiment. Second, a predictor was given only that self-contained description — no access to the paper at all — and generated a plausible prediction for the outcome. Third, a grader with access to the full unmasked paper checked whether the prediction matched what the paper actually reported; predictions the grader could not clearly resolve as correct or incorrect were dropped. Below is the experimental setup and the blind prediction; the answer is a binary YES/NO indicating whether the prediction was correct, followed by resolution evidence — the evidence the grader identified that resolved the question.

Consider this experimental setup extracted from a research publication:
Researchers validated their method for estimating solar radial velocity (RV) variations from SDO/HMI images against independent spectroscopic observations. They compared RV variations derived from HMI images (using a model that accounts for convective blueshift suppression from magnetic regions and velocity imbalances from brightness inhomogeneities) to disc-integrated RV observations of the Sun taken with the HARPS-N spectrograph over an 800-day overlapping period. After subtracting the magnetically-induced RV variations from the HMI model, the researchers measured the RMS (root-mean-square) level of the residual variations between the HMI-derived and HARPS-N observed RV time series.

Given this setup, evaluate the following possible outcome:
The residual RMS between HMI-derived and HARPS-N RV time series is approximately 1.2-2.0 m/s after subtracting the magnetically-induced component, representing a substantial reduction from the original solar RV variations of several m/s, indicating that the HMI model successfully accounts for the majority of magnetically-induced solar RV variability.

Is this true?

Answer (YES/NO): YES